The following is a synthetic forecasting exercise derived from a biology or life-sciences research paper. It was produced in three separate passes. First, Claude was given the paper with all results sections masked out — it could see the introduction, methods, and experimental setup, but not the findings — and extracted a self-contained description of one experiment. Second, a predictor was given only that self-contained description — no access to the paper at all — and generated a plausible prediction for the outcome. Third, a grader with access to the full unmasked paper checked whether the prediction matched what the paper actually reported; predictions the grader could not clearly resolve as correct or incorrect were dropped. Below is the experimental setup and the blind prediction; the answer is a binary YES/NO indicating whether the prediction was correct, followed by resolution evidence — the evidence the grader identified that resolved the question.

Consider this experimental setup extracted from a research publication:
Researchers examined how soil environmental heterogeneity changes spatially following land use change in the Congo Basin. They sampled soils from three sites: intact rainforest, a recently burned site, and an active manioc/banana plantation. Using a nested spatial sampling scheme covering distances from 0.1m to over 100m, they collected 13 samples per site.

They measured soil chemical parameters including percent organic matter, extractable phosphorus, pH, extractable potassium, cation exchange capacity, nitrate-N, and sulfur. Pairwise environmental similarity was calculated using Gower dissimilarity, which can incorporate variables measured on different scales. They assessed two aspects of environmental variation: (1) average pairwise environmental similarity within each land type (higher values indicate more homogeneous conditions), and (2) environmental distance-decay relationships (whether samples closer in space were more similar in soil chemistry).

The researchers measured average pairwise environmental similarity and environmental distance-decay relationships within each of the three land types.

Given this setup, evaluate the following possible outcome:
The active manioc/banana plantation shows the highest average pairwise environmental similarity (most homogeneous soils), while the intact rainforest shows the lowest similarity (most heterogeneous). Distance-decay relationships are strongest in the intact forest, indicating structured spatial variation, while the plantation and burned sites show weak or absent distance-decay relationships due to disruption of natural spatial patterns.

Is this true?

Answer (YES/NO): NO